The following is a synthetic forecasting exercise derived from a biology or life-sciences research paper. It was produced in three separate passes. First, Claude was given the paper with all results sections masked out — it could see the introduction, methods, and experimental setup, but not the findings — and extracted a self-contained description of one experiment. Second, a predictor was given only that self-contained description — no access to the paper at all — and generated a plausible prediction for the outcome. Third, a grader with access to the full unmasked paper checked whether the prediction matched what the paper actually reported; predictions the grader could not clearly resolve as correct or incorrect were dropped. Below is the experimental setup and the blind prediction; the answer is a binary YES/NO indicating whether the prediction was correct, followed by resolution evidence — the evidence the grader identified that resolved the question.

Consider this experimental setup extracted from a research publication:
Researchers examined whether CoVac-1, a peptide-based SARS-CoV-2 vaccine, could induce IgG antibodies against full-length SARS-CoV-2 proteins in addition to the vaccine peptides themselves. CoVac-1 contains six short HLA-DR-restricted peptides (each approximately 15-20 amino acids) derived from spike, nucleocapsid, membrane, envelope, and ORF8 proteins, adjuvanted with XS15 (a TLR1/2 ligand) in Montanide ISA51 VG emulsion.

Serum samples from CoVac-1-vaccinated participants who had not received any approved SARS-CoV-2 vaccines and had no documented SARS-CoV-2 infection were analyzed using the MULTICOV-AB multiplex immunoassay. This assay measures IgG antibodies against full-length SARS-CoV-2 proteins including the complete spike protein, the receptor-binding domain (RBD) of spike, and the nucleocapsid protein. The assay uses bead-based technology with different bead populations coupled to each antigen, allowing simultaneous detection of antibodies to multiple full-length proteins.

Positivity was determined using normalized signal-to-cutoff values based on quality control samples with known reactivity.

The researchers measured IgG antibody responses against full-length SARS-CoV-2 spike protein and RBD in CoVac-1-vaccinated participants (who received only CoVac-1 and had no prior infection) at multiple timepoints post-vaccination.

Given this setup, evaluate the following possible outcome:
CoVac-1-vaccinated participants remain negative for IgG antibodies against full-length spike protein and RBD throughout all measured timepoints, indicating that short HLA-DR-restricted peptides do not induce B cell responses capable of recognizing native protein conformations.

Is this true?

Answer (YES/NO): YES